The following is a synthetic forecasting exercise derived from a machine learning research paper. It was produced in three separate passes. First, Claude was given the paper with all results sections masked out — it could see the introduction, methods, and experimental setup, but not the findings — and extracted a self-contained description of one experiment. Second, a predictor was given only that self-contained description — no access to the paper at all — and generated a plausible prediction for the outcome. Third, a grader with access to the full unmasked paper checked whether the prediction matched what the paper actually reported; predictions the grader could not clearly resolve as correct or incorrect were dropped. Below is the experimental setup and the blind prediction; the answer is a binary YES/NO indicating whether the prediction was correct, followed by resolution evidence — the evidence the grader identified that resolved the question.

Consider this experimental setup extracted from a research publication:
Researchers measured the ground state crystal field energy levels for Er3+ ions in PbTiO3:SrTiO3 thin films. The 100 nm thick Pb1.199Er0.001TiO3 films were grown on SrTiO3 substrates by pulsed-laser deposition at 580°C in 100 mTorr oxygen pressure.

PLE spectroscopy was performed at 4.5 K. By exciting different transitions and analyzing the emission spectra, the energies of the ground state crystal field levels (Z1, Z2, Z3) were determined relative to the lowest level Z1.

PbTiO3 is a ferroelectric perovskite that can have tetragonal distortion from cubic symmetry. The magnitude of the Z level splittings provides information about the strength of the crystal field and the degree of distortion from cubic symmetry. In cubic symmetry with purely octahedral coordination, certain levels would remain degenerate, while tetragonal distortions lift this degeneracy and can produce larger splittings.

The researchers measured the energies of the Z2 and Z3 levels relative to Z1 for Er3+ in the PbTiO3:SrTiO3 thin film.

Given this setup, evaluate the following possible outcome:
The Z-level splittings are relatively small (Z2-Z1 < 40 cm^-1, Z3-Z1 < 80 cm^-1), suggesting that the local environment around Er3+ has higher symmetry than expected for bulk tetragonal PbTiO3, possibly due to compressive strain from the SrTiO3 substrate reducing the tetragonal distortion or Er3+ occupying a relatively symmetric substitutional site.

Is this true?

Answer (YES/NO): NO